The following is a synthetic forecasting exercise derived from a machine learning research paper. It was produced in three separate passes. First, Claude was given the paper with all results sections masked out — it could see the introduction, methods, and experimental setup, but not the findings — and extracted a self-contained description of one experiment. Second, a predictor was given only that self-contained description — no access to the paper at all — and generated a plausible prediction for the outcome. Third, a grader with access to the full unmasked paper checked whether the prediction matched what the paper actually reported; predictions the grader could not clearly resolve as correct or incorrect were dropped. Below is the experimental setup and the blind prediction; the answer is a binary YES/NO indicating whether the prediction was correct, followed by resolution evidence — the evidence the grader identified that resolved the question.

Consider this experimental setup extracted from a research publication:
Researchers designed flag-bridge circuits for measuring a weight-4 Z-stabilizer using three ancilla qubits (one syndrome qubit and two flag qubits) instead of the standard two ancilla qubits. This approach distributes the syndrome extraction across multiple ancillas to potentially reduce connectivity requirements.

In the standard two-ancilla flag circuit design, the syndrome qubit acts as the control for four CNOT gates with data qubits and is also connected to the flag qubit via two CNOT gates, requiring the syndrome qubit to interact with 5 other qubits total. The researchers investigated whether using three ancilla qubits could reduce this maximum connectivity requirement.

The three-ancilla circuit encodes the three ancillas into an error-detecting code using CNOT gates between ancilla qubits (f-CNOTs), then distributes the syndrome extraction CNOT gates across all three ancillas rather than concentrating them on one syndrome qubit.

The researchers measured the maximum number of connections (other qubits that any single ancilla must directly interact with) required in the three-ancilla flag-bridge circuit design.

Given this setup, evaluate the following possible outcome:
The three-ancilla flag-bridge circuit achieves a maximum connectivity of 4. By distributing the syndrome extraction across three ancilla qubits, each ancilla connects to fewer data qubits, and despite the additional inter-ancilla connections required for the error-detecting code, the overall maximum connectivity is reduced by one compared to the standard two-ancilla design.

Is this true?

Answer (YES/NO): NO